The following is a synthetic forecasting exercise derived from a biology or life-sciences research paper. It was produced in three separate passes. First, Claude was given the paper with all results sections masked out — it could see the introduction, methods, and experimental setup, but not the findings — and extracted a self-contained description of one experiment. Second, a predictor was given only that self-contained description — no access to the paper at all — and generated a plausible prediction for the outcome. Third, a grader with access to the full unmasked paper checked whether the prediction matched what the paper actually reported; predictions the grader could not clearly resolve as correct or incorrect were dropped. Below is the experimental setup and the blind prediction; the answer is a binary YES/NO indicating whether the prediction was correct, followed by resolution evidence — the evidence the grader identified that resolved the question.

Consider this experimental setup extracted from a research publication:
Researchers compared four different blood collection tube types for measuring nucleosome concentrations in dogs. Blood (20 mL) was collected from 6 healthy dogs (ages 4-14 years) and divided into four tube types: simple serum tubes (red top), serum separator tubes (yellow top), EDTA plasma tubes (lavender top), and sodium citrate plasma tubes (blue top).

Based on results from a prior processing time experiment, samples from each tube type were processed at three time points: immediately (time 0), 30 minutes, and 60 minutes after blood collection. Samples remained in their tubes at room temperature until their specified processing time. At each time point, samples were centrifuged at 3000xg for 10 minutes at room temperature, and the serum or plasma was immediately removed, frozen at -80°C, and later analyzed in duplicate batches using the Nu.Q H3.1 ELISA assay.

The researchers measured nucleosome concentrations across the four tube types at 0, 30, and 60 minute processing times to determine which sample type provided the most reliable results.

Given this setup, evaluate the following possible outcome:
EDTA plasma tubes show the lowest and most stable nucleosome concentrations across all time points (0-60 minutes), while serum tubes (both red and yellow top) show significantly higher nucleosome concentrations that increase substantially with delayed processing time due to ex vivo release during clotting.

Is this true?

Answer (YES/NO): NO